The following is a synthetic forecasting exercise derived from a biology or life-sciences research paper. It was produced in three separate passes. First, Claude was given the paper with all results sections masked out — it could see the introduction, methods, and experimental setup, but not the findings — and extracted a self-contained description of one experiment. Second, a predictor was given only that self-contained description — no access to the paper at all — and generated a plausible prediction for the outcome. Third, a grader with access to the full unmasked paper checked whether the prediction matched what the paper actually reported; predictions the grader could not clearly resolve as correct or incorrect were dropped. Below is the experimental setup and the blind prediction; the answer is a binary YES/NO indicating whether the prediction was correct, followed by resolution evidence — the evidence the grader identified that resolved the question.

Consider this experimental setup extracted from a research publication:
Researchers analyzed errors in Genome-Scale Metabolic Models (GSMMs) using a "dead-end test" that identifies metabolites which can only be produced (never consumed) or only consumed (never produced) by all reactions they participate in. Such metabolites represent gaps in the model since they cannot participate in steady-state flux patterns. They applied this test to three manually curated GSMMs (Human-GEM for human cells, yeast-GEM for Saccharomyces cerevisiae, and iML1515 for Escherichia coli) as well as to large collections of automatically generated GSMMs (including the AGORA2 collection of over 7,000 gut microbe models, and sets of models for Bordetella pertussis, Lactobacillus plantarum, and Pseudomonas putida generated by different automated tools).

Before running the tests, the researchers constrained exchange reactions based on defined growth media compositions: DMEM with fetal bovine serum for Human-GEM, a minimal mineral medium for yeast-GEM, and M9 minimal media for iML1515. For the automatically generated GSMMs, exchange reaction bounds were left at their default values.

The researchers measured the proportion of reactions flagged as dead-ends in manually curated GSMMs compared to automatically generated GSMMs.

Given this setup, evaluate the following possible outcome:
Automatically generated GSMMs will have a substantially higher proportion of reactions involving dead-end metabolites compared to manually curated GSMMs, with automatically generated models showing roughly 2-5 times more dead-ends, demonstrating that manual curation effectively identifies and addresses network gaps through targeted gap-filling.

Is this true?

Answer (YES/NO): NO